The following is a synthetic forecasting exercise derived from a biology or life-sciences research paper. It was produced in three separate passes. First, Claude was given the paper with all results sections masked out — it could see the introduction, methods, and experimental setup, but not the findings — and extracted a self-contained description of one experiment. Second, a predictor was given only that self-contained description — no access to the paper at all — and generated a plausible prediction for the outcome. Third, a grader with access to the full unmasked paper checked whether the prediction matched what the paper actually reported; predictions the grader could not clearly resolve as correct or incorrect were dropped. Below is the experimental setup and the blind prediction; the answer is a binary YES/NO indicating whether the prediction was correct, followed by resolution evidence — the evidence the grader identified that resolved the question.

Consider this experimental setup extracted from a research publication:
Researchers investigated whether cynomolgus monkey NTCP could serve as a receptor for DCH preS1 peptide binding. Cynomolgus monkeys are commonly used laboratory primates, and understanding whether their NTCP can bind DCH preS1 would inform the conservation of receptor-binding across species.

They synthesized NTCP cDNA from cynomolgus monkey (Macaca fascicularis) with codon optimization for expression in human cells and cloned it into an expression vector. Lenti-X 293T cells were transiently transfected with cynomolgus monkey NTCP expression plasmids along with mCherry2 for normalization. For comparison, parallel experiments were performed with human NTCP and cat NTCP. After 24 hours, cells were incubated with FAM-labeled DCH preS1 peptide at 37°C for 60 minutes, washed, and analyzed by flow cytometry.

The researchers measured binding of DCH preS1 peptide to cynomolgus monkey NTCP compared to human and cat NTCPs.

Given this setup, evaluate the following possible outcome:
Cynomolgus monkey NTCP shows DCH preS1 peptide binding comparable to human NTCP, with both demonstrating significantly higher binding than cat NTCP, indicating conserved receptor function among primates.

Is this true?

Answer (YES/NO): NO